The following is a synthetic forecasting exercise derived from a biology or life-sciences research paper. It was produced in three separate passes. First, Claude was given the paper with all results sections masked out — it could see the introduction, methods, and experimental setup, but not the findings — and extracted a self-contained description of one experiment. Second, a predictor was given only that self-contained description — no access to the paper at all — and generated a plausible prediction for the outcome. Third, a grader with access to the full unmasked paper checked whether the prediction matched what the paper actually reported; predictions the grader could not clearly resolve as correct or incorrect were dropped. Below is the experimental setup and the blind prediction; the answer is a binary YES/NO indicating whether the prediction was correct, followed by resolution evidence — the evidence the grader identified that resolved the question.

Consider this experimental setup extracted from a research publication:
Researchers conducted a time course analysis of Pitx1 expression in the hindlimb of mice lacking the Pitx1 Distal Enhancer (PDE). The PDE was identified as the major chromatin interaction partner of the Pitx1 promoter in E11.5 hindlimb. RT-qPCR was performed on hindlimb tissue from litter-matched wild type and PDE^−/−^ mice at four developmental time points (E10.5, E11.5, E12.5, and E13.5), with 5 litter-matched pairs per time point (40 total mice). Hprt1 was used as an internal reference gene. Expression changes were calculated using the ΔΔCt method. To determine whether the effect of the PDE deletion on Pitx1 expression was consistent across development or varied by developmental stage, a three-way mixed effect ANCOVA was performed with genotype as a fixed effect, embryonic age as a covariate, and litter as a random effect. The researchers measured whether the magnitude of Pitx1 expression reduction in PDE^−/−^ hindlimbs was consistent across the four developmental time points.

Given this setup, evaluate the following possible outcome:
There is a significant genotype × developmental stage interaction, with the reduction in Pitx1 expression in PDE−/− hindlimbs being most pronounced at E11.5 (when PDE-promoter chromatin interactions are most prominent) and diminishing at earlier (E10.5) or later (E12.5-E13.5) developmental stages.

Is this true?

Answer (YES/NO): NO